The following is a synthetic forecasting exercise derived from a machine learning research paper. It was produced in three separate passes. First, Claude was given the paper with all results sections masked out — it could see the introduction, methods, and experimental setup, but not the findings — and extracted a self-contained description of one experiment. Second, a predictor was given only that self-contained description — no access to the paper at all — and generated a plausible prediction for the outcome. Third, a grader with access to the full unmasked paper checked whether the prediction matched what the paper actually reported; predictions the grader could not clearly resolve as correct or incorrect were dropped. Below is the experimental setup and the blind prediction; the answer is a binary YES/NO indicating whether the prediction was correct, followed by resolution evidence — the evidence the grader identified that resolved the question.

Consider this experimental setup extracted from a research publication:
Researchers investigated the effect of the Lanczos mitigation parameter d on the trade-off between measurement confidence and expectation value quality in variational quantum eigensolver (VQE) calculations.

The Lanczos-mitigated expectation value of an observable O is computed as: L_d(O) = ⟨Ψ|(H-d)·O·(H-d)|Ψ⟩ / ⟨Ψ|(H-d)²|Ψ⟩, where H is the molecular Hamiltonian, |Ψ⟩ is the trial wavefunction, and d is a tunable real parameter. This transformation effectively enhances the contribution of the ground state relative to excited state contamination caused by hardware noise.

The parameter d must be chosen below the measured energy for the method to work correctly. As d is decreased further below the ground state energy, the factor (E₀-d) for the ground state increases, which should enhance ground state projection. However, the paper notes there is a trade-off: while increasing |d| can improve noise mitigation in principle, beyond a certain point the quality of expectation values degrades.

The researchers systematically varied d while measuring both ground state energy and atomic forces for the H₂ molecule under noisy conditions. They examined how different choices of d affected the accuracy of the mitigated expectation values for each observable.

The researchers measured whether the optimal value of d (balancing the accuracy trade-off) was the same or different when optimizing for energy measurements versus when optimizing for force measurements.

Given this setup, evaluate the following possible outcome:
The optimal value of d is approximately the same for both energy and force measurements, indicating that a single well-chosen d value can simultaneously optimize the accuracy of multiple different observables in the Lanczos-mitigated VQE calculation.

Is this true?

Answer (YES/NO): NO